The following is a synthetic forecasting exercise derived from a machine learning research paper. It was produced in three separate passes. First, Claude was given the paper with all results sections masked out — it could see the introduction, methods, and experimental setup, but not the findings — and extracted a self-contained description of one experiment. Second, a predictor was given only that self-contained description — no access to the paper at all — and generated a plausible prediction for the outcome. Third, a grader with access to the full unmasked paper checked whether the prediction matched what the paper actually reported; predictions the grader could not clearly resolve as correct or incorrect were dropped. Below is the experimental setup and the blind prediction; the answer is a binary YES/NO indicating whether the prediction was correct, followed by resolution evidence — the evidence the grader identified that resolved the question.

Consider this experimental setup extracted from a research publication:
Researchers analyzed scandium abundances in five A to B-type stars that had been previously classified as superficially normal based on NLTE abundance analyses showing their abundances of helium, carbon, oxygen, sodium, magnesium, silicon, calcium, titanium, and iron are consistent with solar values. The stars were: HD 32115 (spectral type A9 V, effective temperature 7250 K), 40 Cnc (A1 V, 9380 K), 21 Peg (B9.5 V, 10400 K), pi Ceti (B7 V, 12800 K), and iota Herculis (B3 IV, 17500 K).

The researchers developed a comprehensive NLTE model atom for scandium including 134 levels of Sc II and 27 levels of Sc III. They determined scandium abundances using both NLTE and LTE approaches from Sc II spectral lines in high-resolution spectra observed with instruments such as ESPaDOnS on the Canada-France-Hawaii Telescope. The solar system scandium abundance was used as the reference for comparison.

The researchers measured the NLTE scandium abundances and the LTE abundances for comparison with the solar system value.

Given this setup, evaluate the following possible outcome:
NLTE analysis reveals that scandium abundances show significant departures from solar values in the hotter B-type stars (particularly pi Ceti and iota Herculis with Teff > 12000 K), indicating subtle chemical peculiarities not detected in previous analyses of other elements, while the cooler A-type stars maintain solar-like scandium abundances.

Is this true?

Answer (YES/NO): NO